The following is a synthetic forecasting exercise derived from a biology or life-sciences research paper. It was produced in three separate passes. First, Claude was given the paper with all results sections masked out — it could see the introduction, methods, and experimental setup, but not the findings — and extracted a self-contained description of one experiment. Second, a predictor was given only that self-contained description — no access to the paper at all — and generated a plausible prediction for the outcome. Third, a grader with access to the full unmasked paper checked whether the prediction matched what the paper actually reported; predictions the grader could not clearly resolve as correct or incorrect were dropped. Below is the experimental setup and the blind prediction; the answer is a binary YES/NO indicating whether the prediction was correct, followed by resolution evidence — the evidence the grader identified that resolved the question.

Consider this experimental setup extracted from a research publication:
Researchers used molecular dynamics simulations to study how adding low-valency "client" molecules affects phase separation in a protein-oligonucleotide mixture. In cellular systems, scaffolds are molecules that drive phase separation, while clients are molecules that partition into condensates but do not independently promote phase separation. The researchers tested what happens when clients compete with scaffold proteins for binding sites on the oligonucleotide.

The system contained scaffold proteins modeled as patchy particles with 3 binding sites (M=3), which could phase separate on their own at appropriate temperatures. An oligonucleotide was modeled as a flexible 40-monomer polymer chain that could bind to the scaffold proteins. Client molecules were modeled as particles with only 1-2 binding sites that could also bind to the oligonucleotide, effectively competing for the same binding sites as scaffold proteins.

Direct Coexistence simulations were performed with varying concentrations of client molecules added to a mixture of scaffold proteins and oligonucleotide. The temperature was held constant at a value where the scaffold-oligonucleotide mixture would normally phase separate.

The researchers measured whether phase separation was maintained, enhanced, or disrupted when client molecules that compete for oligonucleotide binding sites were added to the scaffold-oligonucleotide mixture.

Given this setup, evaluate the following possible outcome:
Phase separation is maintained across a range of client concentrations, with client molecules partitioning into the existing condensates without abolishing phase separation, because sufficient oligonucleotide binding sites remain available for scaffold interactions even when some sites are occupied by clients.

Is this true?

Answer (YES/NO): NO